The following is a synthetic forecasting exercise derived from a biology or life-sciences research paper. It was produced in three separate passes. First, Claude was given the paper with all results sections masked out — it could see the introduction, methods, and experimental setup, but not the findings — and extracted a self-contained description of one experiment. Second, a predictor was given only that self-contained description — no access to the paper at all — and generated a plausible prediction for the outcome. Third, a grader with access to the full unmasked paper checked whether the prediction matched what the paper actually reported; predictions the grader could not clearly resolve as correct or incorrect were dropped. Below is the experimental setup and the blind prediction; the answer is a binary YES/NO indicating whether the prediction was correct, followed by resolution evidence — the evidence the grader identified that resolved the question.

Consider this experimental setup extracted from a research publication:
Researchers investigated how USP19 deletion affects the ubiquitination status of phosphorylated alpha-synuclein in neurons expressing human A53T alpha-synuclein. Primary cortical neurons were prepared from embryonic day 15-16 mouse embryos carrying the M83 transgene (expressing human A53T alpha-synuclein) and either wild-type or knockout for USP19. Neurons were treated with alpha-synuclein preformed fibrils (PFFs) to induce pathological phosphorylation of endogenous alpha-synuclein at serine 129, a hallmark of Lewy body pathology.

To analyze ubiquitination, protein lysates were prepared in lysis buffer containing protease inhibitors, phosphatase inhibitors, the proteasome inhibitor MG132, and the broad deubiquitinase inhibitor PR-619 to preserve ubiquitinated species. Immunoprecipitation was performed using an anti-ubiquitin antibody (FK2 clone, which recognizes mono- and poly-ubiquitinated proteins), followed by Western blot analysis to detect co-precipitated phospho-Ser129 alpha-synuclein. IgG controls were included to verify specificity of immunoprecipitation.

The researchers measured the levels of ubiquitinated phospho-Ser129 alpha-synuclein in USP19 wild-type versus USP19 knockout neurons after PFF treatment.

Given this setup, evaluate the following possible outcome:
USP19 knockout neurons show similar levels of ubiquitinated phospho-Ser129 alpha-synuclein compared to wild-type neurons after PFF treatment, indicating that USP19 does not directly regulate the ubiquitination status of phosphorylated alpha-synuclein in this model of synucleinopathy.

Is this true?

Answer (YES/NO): NO